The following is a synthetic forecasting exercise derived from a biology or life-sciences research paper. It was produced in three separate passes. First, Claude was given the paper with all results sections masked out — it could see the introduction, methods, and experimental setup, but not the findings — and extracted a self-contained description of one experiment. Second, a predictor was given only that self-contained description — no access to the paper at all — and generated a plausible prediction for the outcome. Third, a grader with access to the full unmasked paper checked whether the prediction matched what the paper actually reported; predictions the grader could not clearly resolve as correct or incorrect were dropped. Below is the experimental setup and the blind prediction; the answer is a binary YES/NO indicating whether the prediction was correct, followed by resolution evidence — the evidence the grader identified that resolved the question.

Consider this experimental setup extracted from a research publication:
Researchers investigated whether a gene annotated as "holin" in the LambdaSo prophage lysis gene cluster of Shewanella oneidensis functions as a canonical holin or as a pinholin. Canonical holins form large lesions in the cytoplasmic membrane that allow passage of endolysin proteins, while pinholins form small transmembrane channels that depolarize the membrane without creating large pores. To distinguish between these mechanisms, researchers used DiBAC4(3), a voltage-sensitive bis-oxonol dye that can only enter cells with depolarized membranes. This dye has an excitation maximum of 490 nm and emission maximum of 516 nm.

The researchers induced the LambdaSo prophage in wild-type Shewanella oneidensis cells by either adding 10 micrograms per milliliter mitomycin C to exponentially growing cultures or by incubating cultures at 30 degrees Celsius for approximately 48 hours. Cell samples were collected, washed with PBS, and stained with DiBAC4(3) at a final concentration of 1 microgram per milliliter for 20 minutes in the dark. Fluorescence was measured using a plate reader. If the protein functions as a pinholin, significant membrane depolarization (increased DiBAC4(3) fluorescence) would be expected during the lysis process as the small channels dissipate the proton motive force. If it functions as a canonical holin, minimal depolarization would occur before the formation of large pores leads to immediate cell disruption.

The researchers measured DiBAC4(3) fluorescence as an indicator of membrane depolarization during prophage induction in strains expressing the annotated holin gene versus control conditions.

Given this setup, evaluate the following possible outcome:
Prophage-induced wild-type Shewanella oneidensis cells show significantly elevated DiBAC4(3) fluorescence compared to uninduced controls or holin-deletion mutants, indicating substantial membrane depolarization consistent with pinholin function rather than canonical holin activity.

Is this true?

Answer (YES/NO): YES